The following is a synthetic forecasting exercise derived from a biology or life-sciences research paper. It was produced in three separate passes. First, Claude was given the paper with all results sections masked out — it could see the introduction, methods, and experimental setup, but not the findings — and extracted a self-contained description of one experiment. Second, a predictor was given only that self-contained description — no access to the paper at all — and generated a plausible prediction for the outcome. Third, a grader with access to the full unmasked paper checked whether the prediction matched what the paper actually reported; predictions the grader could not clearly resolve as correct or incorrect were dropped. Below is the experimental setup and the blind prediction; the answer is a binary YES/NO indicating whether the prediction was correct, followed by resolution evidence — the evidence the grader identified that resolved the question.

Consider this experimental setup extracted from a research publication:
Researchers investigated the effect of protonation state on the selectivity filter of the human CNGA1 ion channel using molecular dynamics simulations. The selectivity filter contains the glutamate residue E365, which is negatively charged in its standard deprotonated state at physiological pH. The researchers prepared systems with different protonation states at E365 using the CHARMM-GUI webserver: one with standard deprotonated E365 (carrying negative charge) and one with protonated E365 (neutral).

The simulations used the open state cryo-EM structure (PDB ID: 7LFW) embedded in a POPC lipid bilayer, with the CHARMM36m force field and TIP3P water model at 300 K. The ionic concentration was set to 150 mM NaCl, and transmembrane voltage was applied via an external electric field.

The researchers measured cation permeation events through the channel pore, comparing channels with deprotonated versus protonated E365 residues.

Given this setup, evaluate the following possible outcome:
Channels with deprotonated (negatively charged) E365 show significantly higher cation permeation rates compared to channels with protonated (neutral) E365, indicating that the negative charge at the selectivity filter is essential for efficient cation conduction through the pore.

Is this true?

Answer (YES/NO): NO